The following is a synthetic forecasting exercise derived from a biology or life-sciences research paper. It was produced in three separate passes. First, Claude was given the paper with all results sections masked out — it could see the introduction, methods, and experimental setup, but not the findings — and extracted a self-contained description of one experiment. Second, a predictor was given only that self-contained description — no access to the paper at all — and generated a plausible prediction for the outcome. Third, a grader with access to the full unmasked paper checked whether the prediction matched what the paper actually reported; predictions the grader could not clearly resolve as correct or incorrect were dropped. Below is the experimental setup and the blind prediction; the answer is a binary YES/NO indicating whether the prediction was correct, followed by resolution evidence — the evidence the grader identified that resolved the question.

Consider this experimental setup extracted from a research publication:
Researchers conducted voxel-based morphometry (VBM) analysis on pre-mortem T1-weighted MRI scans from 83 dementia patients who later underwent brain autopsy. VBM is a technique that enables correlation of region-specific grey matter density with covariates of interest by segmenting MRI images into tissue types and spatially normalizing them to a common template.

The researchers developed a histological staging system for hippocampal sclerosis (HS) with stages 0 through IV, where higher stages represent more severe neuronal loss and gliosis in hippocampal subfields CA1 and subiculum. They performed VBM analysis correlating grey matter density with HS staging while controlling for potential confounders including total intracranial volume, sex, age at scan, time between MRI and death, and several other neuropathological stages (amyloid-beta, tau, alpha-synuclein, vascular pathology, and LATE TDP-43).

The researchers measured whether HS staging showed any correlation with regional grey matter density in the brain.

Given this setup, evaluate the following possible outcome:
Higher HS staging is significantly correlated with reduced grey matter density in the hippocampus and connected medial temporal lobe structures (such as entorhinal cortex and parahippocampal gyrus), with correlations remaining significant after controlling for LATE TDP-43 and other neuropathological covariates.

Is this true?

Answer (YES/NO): YES